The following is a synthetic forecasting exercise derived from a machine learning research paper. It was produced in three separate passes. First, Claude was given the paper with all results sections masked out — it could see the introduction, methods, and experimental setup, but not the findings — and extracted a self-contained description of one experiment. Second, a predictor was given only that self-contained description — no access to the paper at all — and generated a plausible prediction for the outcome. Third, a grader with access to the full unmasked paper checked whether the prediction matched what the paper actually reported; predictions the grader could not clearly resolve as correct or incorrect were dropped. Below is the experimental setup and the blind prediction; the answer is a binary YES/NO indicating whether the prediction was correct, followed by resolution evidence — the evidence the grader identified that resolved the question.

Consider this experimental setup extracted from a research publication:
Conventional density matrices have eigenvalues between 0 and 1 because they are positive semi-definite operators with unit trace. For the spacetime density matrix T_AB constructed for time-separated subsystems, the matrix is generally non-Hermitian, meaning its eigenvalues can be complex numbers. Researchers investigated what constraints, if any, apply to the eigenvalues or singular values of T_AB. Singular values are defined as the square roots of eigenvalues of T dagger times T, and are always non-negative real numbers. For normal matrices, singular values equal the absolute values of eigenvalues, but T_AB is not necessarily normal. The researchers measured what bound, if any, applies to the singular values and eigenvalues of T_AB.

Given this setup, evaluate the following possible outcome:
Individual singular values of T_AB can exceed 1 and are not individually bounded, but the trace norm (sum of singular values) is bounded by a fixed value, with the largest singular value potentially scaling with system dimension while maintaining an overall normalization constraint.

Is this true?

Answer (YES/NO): NO